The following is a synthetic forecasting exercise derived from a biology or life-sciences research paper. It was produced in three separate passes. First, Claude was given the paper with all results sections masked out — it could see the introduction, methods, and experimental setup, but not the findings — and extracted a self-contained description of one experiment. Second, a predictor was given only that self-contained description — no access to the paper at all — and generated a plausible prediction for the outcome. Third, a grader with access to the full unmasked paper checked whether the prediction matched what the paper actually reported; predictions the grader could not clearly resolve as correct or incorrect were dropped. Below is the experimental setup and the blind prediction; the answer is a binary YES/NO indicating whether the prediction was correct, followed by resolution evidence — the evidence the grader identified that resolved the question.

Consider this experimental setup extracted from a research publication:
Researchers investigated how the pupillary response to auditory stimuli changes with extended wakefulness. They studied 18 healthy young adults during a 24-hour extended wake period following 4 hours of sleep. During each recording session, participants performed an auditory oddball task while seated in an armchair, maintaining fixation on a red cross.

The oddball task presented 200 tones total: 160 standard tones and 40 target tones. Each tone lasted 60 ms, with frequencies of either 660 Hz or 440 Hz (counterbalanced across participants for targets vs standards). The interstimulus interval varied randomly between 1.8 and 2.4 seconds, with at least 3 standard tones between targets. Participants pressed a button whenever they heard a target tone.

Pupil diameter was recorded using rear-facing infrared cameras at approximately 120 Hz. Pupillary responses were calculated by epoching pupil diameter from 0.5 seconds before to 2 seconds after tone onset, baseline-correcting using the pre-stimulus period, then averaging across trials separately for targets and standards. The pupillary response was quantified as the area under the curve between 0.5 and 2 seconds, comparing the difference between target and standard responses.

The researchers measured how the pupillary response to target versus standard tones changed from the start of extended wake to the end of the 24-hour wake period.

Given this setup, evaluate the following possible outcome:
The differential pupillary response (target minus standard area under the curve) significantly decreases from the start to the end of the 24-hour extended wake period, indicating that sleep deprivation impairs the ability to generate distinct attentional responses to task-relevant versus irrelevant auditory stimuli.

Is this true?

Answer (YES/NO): NO